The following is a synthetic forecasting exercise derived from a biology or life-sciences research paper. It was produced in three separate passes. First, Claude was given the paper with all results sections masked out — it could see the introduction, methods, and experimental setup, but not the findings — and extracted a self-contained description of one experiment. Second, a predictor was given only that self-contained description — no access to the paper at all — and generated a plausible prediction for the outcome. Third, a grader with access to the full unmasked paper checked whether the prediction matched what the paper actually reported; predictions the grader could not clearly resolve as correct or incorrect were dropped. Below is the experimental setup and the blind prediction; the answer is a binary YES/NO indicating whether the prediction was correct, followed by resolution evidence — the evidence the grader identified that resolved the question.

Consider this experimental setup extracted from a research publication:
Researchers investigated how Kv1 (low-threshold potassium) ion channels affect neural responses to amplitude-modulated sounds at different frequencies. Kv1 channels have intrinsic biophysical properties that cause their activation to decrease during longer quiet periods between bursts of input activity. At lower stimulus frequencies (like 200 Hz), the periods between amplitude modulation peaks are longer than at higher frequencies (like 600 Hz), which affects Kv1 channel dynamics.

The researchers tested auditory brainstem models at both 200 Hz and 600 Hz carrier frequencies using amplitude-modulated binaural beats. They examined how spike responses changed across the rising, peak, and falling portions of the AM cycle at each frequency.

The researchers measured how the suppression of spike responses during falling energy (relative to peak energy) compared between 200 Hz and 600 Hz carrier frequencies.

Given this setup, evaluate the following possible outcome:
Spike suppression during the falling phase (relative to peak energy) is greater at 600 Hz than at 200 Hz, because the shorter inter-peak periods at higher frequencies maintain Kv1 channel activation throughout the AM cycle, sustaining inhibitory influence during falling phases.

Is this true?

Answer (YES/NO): NO